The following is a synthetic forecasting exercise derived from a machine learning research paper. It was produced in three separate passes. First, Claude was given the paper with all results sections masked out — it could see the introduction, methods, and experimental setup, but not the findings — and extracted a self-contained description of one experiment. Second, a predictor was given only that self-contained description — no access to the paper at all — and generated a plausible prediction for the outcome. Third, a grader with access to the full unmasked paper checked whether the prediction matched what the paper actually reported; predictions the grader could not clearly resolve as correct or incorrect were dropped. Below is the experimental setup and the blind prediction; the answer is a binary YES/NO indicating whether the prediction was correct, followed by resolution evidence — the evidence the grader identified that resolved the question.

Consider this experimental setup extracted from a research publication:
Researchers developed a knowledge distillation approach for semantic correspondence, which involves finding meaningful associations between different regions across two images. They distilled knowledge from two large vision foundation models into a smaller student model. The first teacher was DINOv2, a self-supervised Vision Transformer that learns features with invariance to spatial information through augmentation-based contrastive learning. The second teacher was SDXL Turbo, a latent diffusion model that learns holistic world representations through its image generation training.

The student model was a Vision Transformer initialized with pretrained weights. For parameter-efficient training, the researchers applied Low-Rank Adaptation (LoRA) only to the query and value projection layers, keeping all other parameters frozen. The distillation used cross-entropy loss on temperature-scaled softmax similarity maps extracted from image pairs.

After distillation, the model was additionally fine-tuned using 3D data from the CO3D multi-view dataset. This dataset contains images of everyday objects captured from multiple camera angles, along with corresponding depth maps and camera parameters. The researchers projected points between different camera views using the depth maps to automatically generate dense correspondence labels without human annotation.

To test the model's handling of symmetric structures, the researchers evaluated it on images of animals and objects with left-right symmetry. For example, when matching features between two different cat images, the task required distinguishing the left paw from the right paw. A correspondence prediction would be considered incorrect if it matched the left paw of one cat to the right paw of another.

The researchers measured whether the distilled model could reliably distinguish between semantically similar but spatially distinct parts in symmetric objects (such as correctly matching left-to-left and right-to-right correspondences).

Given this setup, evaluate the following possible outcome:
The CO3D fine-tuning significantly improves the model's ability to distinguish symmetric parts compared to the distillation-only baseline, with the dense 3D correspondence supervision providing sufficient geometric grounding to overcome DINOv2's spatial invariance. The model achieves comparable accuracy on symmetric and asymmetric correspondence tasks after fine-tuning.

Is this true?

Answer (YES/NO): NO